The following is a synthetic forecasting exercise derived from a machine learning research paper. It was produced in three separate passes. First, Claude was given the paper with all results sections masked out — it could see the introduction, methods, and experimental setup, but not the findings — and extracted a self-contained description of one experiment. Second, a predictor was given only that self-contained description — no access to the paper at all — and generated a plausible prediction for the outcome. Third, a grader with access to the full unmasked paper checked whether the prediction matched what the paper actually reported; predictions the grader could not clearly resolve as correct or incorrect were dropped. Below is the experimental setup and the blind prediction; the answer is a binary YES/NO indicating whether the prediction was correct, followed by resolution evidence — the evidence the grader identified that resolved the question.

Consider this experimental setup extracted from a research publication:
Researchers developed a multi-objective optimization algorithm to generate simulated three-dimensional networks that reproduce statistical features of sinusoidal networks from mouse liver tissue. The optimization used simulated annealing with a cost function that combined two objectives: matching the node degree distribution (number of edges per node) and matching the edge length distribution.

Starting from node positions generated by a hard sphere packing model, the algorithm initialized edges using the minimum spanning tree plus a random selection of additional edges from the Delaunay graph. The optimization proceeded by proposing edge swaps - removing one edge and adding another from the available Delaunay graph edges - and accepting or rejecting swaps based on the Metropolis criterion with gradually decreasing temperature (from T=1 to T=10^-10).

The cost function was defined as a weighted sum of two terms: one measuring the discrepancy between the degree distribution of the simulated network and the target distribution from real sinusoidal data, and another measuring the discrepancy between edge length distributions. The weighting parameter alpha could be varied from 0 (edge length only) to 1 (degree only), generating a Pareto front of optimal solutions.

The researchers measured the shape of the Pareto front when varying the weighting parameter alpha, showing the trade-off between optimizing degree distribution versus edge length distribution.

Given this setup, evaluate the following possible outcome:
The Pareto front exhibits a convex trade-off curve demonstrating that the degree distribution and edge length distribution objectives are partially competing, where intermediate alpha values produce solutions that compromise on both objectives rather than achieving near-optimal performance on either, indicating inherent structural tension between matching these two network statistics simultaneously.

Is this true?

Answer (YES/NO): NO